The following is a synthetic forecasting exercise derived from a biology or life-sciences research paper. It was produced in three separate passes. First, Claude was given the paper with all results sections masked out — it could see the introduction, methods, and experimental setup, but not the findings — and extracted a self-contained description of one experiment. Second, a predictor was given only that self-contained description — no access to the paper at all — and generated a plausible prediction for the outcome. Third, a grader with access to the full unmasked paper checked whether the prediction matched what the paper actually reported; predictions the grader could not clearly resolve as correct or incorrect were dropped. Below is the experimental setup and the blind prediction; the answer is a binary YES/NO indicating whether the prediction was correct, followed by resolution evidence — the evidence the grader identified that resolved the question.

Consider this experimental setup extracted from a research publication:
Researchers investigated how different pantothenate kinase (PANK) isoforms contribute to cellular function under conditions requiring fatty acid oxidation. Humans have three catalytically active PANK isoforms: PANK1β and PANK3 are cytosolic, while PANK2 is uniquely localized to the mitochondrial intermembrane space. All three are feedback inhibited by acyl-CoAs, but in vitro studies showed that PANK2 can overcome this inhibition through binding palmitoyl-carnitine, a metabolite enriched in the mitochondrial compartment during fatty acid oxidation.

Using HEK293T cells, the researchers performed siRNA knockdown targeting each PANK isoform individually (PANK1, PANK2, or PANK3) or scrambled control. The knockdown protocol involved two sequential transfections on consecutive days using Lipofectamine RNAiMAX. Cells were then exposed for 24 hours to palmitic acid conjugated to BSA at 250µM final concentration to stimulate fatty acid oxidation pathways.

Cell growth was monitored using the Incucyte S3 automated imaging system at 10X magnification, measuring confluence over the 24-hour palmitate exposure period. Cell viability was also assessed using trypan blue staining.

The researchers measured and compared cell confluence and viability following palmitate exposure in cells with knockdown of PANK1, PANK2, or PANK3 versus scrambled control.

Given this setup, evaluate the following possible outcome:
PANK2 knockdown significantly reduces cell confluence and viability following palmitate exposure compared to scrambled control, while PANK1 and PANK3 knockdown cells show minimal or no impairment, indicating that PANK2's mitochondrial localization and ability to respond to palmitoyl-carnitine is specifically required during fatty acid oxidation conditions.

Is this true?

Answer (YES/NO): YES